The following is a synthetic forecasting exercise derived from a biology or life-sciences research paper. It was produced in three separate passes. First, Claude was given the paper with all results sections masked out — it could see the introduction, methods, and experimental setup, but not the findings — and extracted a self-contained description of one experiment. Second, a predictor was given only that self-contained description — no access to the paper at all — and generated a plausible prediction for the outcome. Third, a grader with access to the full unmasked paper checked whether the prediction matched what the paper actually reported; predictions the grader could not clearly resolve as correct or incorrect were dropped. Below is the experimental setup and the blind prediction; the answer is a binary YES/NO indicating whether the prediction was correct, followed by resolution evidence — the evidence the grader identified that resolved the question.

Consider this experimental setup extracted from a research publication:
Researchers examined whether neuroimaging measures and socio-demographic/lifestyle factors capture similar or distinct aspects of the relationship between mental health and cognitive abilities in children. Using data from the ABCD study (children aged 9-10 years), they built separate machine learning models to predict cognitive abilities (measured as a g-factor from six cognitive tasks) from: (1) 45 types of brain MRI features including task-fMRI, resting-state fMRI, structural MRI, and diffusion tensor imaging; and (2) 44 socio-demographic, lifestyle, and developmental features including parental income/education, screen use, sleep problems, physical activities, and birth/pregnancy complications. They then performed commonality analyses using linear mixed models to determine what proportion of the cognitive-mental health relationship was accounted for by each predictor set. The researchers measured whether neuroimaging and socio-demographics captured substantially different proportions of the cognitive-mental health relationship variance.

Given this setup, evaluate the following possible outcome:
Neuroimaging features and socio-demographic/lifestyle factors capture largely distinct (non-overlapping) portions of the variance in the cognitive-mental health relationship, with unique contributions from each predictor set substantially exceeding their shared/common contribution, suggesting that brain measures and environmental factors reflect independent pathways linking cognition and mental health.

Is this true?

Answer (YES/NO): NO